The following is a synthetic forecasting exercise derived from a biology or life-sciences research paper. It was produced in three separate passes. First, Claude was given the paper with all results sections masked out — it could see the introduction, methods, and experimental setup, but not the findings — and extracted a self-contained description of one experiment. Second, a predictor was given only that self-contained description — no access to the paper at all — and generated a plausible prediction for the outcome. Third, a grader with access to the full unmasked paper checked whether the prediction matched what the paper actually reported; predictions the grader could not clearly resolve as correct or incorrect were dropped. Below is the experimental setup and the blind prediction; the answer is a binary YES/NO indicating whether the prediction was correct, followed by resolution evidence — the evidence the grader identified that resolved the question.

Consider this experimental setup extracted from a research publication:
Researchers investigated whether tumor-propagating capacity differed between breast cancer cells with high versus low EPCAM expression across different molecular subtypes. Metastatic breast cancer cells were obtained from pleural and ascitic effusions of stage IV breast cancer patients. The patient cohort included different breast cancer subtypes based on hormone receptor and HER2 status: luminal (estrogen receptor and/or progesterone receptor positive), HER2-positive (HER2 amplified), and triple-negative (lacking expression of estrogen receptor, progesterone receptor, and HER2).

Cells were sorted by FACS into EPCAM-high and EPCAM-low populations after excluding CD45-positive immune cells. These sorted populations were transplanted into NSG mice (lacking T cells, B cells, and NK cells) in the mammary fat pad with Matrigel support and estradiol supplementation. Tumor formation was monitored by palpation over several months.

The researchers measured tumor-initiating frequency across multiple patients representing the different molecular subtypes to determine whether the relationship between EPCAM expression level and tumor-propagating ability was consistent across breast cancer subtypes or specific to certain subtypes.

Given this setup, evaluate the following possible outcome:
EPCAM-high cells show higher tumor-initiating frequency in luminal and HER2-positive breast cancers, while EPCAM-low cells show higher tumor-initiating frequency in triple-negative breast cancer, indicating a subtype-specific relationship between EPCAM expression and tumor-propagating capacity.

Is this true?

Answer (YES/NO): NO